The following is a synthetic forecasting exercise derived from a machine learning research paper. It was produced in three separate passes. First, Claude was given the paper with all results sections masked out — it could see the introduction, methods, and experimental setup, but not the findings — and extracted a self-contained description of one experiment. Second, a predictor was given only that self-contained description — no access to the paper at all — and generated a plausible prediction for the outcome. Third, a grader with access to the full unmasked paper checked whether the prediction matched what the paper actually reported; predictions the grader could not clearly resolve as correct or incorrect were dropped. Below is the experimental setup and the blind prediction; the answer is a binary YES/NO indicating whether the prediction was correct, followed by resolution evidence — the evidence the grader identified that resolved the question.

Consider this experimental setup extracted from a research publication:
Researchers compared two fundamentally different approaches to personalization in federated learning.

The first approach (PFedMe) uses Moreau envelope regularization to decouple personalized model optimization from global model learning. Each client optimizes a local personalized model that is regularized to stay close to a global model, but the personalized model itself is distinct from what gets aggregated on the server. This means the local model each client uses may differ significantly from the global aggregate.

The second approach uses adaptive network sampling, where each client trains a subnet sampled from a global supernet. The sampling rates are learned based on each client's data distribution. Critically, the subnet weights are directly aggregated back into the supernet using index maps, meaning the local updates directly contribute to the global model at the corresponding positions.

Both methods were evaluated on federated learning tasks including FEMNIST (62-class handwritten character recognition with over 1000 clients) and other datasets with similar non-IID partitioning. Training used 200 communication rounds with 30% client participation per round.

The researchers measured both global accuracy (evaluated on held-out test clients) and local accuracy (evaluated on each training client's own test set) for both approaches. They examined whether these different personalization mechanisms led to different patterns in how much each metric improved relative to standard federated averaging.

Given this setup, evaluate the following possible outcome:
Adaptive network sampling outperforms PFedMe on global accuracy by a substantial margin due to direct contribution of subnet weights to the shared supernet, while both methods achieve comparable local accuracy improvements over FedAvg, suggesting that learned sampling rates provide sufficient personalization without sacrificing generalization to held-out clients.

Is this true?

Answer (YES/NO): YES